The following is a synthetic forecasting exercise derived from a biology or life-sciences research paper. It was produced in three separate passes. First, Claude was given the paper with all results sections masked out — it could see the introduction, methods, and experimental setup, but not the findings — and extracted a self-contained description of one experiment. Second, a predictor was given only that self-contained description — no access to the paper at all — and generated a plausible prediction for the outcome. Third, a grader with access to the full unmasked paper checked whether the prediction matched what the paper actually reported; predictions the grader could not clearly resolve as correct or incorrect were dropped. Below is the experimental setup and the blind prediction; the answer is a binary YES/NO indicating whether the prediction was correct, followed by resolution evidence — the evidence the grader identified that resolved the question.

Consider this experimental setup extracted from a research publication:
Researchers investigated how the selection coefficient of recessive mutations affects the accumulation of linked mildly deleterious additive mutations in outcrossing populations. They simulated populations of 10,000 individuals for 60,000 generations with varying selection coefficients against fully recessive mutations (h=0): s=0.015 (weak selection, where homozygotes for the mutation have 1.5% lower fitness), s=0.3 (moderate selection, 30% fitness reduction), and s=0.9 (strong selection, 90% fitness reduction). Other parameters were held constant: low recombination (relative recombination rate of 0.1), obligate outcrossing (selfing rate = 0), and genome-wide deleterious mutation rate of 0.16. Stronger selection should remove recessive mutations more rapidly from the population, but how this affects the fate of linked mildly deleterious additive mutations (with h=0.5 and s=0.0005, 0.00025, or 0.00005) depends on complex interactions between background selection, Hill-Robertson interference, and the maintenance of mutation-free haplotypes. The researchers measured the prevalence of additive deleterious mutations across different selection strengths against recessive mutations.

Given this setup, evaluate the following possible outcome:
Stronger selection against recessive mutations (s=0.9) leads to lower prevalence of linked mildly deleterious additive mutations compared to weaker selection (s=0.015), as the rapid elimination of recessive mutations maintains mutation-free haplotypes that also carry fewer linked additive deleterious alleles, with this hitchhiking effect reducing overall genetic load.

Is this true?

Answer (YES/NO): NO